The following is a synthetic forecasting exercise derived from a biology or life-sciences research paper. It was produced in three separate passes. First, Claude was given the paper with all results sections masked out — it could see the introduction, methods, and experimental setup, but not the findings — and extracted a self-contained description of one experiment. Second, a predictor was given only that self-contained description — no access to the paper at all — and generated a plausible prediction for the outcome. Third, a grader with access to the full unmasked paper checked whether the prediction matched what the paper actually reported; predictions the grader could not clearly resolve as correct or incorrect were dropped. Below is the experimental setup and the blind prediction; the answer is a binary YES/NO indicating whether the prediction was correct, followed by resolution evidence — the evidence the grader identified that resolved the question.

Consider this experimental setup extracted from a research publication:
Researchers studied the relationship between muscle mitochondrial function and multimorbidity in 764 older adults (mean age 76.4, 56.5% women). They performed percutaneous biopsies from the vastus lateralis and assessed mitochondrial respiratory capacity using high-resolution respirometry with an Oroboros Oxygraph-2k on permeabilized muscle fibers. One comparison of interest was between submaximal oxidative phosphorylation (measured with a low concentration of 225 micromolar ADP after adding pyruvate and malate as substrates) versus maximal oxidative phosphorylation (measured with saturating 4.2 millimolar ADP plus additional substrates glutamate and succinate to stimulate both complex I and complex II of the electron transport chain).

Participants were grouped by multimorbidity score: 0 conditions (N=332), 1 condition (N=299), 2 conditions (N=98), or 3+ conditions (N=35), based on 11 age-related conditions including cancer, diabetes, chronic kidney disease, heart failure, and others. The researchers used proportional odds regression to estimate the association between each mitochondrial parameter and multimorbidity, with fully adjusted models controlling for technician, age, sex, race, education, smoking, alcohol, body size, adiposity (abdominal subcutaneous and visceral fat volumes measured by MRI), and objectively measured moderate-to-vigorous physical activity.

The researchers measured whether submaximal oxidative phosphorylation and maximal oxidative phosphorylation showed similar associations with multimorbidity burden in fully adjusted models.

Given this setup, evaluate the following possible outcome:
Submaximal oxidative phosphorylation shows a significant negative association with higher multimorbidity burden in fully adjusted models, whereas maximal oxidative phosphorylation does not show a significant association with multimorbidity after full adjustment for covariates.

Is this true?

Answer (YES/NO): NO